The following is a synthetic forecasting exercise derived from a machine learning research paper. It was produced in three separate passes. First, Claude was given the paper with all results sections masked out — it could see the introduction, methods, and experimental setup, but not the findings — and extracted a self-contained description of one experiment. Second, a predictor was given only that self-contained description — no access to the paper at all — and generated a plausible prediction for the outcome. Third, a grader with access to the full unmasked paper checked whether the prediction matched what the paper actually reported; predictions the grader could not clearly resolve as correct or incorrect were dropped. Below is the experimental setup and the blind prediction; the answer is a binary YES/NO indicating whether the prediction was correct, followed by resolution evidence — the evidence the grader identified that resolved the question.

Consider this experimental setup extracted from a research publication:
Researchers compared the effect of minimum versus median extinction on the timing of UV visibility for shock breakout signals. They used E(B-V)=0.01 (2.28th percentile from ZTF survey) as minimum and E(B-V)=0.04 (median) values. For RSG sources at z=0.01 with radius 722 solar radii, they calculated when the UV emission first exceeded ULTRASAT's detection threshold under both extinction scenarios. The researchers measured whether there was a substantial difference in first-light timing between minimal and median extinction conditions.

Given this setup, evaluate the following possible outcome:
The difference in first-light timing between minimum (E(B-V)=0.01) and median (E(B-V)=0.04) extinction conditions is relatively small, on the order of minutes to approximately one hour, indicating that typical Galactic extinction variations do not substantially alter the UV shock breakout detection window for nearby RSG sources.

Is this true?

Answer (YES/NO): YES